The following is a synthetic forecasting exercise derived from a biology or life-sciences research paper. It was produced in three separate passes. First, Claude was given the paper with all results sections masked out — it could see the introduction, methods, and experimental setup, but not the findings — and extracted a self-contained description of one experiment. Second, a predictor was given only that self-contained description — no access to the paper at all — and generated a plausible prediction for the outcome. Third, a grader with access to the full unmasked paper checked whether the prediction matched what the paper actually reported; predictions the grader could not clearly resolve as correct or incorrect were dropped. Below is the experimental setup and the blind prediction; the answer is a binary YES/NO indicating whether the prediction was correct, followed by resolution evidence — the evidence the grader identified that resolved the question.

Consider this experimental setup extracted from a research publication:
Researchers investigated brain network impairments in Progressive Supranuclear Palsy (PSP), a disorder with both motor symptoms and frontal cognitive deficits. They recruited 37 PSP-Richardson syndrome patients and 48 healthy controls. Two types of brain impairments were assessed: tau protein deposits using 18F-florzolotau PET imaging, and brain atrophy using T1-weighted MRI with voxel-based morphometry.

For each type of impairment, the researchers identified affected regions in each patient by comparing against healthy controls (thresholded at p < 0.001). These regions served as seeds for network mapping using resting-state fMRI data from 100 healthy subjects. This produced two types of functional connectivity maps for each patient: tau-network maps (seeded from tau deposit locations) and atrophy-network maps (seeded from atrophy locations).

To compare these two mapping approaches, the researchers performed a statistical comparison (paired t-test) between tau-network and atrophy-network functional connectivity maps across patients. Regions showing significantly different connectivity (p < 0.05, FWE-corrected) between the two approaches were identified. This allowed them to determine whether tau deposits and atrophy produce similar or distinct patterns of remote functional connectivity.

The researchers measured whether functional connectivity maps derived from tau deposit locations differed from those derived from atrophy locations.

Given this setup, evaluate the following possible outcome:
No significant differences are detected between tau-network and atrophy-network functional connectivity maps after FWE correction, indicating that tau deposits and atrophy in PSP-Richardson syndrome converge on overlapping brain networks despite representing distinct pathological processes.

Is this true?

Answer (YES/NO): NO